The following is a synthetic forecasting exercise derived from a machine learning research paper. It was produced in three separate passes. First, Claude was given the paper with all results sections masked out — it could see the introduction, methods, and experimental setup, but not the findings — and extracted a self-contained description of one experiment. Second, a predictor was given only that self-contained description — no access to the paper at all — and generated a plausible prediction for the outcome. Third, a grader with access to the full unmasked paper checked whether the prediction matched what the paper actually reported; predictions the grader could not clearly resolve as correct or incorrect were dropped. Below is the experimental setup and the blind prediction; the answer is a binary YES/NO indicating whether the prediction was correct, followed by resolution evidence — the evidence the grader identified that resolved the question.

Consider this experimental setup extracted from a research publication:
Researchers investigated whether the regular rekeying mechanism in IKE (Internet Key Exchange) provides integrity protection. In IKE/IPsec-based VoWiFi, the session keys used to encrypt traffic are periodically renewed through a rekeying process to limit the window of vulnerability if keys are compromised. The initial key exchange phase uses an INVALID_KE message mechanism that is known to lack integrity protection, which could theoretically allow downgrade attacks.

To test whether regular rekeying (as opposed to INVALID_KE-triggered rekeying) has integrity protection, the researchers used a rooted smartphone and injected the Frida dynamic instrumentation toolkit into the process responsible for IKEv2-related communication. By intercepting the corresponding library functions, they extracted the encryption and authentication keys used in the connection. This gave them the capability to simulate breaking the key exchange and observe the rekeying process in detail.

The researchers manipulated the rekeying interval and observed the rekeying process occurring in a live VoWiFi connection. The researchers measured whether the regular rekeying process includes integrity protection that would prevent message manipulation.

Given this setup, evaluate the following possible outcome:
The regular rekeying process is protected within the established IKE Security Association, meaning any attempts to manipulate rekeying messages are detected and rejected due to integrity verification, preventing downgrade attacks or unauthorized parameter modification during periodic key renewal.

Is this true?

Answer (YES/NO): NO